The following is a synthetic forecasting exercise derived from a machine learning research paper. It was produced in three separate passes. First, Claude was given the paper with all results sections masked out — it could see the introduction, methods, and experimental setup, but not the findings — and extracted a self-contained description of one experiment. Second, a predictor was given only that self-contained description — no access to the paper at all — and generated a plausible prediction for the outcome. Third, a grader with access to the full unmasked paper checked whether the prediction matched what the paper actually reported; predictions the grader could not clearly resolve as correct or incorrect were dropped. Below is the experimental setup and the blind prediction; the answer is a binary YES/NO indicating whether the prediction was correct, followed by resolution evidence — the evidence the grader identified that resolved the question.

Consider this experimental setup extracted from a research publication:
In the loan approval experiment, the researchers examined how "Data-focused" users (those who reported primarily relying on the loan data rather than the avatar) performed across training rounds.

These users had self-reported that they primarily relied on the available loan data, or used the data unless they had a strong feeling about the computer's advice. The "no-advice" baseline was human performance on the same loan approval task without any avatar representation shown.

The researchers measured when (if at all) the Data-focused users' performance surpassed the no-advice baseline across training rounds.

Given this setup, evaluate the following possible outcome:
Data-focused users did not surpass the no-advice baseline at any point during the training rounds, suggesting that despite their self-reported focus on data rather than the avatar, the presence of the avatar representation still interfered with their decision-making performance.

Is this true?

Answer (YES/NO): NO